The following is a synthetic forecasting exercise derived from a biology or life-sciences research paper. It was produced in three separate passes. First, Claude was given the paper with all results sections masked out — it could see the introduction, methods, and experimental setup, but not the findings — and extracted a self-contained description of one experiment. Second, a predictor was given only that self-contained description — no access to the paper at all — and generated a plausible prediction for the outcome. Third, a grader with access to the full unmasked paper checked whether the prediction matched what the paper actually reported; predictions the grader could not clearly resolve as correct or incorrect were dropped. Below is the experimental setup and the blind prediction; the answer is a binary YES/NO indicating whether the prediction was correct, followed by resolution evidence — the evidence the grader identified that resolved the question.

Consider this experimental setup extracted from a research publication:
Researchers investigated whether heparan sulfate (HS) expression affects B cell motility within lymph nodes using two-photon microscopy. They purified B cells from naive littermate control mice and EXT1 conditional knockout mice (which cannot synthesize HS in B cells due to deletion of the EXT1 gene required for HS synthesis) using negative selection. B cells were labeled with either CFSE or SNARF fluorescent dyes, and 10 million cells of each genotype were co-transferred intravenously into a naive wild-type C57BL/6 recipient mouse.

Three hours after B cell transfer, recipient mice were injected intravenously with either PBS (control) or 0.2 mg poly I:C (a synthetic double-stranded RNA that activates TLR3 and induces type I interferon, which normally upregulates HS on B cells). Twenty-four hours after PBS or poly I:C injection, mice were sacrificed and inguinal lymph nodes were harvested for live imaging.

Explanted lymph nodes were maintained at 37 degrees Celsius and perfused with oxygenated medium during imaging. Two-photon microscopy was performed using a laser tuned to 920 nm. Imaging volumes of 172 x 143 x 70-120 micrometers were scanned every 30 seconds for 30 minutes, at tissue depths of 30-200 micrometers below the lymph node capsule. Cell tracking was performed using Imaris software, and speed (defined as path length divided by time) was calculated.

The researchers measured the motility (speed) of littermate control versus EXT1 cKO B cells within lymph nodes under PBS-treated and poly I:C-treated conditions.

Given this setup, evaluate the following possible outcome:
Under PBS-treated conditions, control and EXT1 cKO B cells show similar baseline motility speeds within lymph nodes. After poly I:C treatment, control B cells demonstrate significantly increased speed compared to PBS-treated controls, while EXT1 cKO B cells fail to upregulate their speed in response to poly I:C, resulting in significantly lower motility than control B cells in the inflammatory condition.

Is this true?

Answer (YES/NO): NO